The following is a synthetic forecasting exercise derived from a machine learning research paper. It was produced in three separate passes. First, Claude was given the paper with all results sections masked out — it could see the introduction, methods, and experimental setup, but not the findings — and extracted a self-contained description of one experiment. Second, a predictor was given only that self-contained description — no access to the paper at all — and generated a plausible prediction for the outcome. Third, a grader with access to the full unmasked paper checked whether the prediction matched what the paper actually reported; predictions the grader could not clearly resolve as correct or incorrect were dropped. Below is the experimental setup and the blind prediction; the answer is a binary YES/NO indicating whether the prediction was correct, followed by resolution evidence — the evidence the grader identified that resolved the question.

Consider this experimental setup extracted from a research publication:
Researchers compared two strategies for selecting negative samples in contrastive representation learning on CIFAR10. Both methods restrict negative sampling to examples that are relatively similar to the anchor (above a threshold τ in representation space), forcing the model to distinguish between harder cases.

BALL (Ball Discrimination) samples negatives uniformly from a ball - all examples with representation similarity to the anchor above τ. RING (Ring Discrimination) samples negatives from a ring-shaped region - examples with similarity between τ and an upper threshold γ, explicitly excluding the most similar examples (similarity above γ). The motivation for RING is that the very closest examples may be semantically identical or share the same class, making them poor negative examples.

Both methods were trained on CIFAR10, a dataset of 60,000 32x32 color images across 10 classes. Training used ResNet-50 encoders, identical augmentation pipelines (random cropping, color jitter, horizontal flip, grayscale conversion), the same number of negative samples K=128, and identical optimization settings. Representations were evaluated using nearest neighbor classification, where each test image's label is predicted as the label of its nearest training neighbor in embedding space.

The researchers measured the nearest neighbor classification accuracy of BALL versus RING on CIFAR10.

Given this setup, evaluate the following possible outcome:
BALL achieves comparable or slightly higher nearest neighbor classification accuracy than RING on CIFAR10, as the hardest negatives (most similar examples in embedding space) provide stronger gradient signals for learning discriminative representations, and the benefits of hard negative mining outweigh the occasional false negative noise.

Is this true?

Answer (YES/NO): NO